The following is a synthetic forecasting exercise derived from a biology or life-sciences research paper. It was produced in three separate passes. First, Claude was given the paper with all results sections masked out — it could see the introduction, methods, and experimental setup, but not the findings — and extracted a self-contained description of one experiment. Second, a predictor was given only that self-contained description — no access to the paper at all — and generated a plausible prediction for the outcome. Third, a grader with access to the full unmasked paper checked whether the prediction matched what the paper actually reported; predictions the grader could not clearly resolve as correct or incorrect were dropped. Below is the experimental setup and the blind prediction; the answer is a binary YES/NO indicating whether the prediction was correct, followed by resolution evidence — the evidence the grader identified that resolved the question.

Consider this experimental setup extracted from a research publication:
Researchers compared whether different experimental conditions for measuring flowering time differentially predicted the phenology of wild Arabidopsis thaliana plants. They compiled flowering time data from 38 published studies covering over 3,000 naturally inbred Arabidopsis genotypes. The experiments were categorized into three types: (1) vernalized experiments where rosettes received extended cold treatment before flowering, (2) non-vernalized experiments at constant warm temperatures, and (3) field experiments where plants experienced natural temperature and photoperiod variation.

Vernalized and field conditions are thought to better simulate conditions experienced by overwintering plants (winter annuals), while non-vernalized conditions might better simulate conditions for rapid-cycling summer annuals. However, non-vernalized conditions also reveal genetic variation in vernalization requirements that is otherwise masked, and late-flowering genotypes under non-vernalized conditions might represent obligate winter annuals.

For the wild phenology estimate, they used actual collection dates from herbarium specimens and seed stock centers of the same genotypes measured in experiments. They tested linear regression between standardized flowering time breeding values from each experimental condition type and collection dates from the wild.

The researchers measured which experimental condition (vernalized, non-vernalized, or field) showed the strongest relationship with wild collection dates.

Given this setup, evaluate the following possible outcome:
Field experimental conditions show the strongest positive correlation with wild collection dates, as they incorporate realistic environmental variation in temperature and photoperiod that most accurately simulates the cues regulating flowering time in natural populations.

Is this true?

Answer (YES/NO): NO